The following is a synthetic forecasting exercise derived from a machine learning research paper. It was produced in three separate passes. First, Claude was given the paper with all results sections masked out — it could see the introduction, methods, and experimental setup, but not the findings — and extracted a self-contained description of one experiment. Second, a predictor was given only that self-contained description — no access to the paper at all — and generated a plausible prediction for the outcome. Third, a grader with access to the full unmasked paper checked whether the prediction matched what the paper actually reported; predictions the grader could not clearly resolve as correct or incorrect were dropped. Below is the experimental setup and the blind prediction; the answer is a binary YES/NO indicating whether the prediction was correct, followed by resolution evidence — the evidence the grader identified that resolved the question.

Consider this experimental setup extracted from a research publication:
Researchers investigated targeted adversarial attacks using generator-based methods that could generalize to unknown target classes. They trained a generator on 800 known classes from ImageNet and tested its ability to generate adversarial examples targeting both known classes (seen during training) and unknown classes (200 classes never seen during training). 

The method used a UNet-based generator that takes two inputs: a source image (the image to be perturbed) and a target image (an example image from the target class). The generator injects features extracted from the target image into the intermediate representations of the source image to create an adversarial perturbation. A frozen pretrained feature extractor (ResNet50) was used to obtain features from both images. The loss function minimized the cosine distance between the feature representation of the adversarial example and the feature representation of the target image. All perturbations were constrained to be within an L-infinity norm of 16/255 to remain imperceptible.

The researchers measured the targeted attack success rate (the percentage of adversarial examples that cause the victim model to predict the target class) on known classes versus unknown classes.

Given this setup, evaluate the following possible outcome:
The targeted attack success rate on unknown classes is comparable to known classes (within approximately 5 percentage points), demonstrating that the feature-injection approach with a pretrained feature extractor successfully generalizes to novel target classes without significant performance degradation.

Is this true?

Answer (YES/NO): NO